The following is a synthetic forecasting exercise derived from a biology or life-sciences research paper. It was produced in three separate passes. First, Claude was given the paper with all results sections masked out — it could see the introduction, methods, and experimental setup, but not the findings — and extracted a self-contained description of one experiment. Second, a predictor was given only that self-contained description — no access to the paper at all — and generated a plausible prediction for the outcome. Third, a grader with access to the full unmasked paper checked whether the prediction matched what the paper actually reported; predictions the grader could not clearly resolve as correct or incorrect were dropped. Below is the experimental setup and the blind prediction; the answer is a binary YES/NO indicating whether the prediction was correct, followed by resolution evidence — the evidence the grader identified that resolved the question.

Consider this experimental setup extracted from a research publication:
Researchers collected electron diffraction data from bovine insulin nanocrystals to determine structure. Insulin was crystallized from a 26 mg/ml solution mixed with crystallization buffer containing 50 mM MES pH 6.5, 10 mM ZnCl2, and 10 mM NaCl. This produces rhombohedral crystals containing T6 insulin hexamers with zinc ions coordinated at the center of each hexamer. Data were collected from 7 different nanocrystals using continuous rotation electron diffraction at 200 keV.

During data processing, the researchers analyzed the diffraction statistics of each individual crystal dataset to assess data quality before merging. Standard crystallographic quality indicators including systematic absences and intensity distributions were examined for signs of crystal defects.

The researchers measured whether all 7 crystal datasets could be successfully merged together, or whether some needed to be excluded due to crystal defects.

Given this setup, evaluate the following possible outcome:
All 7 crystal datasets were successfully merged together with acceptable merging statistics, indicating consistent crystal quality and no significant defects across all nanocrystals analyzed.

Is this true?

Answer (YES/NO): NO